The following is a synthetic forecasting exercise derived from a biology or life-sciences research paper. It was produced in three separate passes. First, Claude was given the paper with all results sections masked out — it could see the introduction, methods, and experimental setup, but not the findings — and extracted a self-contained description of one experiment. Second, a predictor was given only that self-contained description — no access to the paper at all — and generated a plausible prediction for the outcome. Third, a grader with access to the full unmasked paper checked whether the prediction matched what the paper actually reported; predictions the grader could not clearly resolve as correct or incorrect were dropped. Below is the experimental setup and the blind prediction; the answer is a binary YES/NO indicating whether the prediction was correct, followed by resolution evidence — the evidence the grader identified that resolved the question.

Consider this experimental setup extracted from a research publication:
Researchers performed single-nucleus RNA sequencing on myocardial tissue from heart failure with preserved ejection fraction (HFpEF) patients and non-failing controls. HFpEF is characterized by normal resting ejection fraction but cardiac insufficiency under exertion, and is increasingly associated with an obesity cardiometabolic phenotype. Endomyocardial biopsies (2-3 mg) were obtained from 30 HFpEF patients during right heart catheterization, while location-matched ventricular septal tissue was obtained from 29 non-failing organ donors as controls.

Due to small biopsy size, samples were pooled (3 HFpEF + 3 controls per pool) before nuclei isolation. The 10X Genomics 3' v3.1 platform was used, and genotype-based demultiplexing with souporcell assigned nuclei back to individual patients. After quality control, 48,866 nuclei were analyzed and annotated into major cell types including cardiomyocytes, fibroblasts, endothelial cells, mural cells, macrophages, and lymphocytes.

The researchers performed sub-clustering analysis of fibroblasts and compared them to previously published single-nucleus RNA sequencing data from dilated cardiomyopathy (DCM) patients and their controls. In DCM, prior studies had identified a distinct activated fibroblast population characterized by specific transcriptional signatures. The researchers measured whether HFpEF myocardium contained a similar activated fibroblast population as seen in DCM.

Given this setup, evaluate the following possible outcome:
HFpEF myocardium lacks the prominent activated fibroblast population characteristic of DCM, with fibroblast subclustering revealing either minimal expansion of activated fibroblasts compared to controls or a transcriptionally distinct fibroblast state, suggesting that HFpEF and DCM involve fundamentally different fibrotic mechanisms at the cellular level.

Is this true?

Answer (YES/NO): YES